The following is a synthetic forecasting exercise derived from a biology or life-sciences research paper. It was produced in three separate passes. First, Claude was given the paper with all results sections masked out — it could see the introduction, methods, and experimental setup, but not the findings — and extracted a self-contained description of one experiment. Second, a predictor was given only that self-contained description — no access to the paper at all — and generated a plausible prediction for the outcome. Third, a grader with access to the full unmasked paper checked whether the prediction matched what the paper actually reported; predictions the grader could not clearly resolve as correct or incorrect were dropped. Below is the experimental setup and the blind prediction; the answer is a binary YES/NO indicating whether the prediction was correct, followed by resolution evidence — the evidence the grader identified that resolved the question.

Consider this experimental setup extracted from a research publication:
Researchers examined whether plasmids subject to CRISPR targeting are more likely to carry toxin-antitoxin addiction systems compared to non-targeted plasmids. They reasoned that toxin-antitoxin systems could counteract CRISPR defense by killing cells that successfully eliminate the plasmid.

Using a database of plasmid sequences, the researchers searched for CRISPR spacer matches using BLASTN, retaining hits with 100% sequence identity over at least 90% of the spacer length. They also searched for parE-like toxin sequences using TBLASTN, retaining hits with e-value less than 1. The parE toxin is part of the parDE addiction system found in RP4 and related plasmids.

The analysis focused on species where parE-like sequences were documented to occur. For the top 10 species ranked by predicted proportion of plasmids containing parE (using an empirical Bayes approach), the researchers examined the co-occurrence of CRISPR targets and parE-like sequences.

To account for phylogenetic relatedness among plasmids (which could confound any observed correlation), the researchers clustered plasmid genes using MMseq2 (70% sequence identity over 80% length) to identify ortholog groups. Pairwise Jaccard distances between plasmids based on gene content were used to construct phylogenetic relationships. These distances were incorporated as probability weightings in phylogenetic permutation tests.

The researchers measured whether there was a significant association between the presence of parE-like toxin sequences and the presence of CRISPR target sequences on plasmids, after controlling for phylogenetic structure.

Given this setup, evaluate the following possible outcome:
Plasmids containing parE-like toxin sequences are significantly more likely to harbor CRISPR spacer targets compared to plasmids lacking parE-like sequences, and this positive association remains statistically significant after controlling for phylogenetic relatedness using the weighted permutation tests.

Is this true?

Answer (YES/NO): NO